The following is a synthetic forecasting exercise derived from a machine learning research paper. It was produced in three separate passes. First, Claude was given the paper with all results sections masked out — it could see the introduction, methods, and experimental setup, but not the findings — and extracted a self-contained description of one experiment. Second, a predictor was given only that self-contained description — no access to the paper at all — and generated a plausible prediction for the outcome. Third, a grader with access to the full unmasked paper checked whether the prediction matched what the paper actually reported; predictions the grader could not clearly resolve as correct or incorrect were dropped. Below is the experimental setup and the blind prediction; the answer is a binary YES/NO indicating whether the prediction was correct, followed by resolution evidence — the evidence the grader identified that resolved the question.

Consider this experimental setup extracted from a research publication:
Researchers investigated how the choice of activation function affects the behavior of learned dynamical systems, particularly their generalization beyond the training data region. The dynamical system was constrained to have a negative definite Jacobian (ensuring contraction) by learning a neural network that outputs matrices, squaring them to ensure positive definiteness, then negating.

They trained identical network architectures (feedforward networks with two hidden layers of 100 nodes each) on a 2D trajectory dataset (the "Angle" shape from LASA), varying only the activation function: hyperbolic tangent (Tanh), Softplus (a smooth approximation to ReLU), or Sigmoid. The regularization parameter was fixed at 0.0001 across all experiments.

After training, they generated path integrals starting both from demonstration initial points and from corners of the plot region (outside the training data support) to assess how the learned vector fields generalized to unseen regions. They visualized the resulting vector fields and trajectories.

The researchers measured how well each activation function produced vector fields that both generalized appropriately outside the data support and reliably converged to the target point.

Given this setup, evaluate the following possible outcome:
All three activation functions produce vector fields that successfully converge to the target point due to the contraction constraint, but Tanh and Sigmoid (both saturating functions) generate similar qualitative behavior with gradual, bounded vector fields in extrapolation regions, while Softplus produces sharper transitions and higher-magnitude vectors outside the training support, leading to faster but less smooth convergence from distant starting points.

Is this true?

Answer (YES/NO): NO